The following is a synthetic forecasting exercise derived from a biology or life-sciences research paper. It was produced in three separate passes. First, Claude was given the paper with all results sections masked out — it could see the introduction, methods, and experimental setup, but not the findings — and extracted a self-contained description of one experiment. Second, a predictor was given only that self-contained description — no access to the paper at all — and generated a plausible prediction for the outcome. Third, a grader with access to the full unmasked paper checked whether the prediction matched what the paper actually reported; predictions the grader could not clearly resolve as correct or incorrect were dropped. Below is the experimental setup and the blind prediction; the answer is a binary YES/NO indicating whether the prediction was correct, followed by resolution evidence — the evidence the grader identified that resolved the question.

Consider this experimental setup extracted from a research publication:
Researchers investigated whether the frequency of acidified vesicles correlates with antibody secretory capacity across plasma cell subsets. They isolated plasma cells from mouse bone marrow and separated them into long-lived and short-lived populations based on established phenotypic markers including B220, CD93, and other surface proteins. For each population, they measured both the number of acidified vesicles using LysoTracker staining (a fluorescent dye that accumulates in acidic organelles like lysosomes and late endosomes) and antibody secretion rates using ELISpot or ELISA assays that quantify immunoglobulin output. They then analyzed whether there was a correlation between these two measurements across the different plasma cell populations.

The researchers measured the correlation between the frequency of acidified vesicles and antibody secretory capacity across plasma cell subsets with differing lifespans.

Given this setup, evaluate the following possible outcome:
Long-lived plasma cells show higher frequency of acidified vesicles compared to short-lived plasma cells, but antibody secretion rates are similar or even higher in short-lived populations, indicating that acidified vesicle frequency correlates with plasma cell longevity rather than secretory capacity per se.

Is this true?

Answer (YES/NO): NO